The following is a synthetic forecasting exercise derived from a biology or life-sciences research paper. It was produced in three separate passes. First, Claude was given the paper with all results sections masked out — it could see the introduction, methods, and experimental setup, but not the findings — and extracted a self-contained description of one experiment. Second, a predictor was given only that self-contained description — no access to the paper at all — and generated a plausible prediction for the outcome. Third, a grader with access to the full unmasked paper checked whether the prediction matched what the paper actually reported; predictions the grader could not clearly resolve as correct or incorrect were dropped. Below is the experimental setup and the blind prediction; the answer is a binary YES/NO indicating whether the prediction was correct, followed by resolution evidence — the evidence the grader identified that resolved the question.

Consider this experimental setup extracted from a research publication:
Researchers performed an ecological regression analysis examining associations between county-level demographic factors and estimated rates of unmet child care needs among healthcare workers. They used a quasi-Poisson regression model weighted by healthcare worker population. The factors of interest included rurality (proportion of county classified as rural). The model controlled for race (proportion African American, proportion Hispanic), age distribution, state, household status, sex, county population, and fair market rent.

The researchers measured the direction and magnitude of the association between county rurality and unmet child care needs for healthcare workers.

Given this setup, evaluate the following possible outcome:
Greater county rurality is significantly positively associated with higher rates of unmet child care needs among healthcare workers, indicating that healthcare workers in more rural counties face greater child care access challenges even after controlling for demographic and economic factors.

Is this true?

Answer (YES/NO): YES